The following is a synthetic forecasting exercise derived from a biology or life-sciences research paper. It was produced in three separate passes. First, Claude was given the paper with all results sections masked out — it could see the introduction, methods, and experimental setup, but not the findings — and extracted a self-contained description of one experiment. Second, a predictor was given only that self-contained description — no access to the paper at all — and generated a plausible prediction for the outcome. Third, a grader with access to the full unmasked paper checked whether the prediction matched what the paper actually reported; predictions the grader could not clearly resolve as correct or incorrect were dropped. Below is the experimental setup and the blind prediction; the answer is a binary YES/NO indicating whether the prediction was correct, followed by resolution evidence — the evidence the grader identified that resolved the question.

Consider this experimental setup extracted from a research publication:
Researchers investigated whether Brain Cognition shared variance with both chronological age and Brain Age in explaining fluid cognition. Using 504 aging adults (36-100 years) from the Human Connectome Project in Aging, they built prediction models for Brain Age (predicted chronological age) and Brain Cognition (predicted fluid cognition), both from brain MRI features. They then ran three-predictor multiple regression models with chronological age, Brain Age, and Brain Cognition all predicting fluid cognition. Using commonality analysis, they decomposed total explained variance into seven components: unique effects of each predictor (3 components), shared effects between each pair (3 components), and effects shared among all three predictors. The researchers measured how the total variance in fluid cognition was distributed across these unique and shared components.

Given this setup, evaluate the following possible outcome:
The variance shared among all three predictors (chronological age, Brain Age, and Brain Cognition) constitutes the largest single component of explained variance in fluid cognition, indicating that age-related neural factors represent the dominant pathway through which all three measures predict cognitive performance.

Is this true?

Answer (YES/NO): NO